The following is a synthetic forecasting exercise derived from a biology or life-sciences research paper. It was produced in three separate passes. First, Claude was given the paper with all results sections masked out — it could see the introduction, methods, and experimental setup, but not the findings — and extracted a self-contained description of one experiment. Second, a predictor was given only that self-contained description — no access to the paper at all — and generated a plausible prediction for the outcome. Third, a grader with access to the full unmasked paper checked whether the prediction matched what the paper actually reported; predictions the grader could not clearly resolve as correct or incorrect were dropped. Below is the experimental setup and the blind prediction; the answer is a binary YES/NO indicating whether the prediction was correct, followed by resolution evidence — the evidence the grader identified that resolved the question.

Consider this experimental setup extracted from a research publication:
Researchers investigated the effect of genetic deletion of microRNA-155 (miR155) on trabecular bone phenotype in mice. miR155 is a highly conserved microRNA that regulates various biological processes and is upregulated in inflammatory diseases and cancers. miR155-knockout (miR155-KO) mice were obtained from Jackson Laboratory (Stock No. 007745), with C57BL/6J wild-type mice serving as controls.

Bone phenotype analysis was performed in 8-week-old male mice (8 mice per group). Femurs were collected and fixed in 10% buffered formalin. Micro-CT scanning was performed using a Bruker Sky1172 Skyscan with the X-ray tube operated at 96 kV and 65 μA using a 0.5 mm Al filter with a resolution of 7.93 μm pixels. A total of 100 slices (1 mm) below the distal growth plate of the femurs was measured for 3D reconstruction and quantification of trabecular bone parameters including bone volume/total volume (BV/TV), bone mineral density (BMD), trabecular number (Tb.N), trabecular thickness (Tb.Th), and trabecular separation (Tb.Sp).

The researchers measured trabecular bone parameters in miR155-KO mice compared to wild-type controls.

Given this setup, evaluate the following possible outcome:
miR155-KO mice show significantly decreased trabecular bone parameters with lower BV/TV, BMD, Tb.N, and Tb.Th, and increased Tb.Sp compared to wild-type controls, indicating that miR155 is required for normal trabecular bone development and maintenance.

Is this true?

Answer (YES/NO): NO